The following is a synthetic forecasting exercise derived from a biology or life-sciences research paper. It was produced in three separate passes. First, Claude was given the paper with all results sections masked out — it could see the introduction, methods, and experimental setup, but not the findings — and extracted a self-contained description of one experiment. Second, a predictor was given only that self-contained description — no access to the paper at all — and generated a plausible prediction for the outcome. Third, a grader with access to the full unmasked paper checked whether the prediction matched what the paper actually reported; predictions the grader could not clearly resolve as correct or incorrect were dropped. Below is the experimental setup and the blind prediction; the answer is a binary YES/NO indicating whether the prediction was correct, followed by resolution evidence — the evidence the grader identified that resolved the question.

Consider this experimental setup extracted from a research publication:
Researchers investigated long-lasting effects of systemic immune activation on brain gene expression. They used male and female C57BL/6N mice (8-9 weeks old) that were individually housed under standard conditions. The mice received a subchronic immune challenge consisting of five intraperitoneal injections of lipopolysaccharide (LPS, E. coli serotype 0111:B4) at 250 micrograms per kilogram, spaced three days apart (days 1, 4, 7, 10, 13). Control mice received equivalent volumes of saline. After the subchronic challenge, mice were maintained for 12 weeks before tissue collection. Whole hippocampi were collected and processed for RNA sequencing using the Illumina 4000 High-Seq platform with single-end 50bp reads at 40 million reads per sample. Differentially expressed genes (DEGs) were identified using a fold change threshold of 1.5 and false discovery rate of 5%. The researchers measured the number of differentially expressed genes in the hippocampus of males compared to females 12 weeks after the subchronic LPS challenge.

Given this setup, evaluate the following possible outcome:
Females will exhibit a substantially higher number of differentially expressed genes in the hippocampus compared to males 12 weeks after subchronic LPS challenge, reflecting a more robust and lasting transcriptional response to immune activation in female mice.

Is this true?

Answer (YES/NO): NO